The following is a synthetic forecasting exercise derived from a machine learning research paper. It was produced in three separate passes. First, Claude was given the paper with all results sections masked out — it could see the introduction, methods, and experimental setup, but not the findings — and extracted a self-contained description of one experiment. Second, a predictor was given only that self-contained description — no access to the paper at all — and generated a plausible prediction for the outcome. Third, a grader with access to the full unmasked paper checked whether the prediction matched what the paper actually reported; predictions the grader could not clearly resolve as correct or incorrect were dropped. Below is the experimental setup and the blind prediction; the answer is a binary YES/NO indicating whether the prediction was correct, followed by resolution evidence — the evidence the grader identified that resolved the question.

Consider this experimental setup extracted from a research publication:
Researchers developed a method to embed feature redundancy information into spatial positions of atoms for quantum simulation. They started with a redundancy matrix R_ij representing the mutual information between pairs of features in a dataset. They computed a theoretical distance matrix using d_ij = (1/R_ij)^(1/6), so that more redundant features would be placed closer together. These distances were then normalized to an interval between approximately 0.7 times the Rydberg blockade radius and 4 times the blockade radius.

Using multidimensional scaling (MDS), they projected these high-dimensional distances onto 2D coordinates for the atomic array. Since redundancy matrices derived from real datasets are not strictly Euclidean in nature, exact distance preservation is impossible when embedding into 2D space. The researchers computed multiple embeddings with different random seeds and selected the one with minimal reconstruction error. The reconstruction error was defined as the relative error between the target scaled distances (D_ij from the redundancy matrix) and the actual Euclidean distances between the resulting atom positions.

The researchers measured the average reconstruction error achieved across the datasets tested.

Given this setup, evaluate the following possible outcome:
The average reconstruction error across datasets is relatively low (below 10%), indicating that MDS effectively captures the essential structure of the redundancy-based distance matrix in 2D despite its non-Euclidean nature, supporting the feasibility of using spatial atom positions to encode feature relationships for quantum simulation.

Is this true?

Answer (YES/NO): NO